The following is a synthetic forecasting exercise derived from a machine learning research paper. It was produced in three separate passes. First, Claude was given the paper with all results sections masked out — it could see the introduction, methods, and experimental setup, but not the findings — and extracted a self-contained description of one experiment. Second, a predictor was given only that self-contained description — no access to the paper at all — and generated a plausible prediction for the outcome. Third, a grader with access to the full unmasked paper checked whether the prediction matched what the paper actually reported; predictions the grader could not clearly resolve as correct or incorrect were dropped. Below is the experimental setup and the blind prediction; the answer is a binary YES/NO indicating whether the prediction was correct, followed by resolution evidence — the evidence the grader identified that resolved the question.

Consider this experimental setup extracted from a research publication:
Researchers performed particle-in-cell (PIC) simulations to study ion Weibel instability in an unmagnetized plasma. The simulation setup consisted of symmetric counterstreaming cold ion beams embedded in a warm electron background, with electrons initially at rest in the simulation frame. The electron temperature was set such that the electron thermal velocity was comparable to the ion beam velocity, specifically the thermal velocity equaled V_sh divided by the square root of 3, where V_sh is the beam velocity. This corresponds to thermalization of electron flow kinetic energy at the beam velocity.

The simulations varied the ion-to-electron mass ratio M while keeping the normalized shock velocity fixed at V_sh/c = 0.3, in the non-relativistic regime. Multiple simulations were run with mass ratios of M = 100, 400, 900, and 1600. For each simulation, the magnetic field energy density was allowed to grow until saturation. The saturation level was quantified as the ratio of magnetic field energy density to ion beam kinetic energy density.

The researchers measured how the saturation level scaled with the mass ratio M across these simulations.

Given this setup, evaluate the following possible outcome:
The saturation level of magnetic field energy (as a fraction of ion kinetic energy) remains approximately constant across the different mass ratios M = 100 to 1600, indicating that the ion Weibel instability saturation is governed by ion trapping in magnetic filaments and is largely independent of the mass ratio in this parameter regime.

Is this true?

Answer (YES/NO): NO